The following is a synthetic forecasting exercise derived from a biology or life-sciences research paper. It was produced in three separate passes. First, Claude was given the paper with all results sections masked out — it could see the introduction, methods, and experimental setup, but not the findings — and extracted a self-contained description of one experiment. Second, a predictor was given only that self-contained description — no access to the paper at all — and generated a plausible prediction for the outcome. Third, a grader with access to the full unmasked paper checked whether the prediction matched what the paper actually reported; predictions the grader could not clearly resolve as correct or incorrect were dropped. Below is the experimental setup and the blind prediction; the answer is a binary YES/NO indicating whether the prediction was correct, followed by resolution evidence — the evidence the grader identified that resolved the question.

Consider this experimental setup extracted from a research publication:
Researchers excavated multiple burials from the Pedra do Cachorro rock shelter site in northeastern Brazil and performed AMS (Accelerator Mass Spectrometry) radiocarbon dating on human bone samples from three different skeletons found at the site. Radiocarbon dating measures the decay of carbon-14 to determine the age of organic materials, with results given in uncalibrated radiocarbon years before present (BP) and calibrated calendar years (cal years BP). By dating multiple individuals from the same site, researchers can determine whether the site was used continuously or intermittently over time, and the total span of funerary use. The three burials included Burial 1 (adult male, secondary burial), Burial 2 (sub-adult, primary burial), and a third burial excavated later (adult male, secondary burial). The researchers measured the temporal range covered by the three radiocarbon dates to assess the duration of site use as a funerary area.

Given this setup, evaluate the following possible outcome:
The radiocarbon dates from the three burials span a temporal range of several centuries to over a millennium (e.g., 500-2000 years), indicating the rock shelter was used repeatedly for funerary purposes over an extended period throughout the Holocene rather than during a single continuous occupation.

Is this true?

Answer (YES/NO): YES